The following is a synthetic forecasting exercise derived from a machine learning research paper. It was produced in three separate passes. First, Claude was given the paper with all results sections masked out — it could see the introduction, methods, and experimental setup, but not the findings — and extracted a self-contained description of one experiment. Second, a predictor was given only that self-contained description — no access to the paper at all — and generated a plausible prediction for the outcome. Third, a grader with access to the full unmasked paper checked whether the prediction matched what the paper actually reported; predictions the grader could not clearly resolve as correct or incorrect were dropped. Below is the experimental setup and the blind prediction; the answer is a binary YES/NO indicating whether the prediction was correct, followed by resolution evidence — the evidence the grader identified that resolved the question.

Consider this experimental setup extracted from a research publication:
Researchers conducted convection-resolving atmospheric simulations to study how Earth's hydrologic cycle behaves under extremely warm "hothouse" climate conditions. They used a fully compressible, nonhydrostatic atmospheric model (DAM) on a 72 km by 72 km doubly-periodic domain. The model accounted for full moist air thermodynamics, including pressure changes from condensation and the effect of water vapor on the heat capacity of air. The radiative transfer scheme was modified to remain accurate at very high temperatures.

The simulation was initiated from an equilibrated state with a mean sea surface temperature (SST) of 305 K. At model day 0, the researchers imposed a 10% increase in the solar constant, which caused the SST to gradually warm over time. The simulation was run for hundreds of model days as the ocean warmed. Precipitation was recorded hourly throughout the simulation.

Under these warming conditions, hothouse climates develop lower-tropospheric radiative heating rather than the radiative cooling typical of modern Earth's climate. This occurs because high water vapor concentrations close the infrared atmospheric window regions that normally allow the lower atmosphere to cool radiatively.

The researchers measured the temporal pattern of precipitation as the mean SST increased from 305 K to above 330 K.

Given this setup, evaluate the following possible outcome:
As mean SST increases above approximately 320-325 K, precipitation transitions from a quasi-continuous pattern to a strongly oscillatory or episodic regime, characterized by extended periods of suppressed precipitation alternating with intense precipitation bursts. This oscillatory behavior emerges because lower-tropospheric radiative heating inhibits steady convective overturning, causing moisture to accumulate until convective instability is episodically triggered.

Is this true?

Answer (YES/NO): YES